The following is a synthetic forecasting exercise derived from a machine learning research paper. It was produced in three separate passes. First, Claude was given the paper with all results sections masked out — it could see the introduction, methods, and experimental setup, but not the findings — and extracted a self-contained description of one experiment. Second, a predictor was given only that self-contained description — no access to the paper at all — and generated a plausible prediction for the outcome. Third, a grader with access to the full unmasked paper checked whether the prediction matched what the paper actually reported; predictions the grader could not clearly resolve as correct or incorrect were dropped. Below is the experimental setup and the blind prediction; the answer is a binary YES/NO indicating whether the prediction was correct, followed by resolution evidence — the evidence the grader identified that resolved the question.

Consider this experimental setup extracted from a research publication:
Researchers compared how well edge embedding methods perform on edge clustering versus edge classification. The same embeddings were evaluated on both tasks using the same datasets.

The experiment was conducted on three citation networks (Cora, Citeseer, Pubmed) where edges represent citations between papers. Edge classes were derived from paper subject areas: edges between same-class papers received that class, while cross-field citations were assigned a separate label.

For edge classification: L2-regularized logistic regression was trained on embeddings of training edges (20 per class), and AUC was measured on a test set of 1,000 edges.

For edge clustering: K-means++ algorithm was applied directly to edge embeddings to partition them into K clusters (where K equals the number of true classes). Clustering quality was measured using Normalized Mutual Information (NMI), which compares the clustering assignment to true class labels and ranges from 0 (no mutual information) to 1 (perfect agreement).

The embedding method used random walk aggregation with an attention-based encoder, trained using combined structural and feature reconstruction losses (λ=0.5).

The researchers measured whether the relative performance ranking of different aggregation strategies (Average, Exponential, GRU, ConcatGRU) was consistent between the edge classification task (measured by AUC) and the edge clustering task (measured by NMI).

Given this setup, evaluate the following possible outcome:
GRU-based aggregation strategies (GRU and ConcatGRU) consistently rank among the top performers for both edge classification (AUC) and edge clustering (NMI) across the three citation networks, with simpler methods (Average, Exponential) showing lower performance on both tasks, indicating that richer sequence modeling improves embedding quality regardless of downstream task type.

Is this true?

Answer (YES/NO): NO